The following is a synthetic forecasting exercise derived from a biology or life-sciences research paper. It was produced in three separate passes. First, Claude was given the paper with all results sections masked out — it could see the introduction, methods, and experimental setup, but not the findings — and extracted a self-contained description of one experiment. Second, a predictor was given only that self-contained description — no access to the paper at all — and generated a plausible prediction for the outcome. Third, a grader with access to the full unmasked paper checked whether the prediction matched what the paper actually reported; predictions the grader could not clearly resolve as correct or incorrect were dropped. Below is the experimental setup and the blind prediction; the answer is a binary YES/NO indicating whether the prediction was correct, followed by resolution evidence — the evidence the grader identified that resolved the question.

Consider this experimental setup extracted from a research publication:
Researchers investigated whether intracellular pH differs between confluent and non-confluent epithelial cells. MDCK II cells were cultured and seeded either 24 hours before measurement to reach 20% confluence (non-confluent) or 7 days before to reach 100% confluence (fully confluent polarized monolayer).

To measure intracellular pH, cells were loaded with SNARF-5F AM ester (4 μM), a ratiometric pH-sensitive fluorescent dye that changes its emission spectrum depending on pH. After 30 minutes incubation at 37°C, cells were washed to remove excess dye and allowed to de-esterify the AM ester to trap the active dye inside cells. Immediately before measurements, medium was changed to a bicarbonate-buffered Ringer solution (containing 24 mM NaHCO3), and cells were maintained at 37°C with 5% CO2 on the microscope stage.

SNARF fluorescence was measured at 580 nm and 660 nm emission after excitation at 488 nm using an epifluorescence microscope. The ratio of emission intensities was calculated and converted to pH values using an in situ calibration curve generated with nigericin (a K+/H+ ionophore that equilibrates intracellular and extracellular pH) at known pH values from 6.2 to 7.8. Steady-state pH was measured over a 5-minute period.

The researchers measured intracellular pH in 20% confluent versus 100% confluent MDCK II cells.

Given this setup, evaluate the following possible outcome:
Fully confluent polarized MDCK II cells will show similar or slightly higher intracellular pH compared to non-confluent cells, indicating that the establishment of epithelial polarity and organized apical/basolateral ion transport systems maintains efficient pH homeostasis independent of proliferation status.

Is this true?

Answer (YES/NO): NO